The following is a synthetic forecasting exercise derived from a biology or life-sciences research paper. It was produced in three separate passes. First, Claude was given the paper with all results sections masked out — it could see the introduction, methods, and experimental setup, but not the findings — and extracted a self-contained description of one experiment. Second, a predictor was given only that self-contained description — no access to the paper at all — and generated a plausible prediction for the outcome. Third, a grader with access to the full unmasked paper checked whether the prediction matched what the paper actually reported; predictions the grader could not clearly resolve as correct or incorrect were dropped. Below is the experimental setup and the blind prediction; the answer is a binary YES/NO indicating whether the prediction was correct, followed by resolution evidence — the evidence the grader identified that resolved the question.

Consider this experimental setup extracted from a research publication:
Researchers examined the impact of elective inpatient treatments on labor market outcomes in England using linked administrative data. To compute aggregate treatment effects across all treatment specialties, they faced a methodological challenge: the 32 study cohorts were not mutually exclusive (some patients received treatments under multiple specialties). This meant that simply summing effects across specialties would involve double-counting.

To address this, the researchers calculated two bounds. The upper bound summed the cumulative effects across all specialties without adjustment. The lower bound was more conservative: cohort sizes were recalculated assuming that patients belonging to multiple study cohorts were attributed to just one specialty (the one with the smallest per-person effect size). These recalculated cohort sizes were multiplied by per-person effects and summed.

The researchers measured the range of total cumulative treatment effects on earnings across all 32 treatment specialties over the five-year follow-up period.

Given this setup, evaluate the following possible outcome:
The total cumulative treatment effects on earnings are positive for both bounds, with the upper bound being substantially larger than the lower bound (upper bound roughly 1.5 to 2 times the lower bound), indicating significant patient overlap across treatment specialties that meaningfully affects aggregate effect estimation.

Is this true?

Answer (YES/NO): YES